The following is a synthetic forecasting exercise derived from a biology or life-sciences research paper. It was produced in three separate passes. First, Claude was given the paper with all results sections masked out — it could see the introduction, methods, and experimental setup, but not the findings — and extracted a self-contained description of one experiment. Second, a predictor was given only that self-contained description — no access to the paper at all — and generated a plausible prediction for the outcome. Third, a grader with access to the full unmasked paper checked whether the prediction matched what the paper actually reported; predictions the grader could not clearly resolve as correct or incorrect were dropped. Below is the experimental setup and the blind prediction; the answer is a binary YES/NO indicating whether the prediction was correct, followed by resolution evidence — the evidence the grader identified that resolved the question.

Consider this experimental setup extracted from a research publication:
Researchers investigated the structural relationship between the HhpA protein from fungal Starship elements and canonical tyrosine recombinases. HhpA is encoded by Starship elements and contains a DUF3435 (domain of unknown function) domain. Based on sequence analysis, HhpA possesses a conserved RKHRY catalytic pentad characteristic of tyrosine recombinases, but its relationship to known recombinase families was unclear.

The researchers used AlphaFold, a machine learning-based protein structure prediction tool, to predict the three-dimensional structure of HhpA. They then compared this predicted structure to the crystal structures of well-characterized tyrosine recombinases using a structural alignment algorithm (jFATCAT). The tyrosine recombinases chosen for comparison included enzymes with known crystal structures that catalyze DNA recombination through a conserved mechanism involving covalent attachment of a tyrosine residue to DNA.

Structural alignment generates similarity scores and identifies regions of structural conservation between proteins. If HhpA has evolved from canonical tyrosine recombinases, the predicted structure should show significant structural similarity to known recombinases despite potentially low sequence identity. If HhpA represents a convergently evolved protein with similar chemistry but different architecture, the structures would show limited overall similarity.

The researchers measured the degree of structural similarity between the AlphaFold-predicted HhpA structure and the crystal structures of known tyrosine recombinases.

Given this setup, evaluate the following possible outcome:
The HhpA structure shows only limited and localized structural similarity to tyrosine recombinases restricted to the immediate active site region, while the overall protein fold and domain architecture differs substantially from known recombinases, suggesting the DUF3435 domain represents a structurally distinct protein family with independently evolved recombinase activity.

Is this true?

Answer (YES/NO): NO